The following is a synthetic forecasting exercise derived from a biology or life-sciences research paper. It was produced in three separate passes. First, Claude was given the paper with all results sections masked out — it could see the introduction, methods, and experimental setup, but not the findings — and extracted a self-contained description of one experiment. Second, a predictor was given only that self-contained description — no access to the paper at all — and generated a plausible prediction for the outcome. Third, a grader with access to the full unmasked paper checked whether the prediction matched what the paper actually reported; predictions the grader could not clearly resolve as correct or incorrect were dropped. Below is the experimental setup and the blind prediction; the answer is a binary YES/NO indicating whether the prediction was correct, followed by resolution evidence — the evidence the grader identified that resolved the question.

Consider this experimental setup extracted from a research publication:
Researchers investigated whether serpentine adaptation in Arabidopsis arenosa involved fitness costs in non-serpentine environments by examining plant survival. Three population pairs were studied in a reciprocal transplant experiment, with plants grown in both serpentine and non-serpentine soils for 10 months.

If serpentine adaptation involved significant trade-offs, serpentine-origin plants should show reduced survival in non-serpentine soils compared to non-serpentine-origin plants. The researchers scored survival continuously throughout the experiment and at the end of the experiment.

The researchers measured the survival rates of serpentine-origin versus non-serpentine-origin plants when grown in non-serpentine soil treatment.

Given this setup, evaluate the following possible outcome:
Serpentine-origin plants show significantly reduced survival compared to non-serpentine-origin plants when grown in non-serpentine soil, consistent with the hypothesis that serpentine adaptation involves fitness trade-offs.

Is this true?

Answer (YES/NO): NO